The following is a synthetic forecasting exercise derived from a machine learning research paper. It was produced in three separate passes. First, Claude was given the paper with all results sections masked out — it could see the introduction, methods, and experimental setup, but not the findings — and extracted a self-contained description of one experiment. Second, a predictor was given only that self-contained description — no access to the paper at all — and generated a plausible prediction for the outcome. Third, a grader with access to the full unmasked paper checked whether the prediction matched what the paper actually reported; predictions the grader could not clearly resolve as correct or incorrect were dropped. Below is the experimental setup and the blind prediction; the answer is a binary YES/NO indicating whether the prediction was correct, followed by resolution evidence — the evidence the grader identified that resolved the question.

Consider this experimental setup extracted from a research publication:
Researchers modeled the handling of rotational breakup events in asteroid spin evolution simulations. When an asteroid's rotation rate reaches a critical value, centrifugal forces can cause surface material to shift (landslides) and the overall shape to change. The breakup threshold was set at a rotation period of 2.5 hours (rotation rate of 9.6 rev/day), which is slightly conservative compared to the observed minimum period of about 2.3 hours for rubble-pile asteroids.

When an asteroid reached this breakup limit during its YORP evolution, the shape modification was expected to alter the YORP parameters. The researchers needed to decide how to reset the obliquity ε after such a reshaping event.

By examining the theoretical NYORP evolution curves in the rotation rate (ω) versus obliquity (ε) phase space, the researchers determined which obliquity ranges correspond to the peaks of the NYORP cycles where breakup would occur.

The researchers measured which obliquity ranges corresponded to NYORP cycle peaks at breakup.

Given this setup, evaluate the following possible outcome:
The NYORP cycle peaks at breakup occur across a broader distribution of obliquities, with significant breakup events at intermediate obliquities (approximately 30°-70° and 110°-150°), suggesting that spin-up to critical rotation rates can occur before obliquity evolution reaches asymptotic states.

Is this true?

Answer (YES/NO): NO